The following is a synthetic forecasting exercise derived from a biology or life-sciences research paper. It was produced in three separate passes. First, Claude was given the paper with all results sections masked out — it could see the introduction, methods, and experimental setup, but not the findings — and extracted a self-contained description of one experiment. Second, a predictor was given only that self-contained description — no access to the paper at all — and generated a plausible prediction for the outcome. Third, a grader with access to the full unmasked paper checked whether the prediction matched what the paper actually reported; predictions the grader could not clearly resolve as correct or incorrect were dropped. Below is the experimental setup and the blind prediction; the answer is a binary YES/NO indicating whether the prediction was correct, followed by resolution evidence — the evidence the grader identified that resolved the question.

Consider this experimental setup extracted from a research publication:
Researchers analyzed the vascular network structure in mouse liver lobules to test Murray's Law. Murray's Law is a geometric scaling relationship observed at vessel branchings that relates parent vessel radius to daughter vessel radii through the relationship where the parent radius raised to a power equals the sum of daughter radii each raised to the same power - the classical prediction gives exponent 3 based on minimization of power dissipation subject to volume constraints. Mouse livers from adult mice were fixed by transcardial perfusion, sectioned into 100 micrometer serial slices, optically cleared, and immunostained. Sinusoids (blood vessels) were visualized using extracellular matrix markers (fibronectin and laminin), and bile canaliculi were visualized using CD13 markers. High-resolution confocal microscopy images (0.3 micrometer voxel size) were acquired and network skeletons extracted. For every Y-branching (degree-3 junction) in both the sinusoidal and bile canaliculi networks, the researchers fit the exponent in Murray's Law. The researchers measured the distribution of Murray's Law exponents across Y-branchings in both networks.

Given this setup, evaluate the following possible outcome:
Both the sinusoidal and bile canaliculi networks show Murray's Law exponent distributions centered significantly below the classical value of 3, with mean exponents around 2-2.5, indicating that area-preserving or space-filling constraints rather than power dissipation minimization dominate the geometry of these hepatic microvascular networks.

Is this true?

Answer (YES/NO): NO